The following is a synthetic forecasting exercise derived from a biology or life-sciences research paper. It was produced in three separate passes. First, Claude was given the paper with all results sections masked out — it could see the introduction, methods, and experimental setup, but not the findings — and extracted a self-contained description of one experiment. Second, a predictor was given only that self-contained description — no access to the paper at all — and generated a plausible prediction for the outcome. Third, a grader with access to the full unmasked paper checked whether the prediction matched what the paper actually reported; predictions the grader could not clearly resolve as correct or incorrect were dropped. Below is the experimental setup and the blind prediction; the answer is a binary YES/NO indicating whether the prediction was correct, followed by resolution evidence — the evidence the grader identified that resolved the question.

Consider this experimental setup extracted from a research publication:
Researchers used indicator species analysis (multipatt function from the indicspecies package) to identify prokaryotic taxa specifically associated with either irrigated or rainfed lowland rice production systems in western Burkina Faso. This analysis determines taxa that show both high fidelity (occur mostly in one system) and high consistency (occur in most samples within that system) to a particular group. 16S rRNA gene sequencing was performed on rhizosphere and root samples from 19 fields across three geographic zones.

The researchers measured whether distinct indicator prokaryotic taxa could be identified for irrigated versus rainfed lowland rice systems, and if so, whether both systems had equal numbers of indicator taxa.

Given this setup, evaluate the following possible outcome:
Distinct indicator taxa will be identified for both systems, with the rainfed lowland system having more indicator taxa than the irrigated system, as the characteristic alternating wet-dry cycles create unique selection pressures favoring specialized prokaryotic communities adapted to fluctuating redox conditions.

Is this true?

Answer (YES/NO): NO